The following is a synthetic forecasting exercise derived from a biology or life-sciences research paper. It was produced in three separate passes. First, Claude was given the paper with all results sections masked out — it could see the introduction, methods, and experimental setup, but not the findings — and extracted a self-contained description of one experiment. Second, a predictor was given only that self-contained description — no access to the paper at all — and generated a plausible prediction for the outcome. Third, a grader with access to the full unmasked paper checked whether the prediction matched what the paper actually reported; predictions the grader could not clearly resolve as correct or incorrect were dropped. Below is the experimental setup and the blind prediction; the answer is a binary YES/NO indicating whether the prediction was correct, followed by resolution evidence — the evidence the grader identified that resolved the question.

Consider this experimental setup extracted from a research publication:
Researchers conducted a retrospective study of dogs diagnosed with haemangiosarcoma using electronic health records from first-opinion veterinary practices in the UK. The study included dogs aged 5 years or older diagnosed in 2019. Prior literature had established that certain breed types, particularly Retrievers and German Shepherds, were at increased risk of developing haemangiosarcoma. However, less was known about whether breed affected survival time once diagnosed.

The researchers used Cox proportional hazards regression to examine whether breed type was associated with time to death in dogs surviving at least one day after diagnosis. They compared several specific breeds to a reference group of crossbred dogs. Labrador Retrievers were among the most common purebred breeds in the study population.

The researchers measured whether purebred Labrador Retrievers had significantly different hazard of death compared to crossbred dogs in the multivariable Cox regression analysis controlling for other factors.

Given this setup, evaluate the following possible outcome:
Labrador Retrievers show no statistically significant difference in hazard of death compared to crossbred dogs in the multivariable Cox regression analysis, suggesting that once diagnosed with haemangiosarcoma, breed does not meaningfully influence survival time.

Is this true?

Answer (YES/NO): YES